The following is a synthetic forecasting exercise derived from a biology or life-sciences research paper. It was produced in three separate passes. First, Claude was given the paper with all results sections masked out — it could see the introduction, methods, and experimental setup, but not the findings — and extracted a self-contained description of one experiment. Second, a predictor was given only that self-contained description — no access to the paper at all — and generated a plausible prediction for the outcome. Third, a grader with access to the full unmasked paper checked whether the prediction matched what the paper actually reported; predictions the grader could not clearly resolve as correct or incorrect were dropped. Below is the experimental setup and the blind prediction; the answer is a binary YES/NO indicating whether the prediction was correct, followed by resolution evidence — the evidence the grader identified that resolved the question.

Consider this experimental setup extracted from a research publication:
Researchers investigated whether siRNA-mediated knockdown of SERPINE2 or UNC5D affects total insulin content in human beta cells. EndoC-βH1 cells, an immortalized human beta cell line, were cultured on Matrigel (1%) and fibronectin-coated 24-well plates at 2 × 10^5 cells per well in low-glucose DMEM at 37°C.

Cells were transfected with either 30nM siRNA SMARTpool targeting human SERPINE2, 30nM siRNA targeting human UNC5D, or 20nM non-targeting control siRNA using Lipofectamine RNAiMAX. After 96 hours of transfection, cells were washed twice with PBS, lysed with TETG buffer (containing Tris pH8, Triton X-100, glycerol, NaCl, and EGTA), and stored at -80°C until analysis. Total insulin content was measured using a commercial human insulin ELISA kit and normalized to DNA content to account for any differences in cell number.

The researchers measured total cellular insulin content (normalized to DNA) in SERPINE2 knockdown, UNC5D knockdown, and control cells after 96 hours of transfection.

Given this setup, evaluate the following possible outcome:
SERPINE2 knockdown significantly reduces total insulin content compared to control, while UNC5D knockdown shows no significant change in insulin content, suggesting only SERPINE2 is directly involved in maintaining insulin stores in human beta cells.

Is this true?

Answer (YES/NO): NO